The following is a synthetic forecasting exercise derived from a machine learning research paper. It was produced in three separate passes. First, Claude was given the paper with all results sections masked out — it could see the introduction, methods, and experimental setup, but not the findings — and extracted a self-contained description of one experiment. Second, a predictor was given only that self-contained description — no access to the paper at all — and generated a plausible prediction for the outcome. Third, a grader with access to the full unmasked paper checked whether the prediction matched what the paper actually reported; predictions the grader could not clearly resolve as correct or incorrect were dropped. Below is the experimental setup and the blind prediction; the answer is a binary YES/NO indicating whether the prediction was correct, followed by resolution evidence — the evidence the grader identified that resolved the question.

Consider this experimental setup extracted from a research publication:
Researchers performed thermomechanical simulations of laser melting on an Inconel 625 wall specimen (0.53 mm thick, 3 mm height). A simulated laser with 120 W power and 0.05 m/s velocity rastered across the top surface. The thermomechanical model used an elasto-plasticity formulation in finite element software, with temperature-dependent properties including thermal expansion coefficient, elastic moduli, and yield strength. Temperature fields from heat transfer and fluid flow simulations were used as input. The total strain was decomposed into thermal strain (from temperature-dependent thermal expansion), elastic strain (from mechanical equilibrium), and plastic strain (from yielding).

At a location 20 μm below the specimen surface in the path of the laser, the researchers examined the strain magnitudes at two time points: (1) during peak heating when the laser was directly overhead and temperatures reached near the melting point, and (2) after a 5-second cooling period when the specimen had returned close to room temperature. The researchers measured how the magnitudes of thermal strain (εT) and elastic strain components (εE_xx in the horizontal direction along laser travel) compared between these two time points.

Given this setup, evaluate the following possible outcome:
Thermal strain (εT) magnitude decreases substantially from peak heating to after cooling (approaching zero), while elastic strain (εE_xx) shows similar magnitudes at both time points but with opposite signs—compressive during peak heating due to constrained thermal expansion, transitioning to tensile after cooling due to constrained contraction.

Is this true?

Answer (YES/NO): NO